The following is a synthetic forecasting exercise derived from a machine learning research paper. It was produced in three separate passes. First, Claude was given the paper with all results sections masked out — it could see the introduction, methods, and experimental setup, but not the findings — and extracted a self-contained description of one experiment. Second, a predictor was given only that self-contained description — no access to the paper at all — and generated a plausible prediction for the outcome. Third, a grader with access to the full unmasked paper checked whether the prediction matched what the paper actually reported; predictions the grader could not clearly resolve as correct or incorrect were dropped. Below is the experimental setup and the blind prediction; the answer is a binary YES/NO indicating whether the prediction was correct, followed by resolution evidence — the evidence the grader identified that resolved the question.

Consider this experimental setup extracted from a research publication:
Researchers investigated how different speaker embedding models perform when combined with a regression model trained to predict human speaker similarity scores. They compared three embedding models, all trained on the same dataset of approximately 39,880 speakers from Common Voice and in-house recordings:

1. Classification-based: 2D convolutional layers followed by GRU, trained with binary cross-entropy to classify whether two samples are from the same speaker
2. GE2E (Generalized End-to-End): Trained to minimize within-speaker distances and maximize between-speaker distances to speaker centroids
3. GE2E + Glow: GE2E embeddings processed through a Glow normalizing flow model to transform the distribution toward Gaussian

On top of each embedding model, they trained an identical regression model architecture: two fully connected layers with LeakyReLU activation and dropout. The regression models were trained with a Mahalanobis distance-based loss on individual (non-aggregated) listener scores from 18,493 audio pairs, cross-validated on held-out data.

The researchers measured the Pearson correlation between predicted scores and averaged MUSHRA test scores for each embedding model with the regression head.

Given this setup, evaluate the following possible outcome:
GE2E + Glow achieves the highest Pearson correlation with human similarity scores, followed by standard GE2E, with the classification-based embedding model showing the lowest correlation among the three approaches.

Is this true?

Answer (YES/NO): NO